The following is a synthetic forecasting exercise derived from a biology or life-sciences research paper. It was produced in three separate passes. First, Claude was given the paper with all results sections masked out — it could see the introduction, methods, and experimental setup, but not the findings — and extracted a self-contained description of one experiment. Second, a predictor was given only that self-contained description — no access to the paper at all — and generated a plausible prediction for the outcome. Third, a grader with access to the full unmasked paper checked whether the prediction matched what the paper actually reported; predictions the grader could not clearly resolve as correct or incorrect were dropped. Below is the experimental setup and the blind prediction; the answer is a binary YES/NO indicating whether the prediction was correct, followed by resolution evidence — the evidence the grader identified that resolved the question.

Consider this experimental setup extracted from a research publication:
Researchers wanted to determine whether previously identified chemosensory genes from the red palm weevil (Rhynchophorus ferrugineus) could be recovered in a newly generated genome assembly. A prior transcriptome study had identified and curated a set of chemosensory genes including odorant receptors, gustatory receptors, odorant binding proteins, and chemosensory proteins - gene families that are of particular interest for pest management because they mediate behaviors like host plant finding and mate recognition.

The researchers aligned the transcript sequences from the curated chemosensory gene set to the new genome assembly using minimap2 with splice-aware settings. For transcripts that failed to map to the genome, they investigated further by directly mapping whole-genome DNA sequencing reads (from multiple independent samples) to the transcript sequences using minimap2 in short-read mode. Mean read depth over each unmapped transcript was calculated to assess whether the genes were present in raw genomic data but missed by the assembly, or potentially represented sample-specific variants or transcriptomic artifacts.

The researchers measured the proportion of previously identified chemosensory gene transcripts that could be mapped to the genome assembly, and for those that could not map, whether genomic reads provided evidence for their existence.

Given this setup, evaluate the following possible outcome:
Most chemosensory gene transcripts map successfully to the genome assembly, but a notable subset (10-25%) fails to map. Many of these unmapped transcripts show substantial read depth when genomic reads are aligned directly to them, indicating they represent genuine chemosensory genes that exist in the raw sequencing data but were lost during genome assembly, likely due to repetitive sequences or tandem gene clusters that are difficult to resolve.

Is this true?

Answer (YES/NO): NO